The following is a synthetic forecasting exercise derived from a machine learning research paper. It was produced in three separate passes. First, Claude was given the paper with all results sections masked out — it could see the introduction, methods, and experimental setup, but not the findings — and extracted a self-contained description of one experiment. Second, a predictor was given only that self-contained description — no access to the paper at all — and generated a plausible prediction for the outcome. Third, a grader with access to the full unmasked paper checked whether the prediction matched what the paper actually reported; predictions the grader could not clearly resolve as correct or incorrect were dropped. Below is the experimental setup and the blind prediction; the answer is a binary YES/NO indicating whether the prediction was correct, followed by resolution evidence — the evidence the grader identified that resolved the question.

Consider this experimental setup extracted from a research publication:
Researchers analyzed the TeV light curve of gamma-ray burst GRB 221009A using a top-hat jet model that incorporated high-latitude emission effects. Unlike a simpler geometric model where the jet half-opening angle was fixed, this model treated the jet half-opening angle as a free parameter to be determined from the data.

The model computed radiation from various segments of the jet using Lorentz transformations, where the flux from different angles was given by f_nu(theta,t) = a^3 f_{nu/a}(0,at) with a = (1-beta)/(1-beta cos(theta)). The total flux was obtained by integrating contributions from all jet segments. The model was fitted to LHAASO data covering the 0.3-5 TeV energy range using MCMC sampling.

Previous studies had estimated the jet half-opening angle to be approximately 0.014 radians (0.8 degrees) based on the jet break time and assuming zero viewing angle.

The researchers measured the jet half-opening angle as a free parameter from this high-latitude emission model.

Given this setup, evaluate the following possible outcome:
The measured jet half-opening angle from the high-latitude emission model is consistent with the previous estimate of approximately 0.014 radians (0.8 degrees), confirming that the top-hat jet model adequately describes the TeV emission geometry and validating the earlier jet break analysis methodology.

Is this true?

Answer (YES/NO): NO